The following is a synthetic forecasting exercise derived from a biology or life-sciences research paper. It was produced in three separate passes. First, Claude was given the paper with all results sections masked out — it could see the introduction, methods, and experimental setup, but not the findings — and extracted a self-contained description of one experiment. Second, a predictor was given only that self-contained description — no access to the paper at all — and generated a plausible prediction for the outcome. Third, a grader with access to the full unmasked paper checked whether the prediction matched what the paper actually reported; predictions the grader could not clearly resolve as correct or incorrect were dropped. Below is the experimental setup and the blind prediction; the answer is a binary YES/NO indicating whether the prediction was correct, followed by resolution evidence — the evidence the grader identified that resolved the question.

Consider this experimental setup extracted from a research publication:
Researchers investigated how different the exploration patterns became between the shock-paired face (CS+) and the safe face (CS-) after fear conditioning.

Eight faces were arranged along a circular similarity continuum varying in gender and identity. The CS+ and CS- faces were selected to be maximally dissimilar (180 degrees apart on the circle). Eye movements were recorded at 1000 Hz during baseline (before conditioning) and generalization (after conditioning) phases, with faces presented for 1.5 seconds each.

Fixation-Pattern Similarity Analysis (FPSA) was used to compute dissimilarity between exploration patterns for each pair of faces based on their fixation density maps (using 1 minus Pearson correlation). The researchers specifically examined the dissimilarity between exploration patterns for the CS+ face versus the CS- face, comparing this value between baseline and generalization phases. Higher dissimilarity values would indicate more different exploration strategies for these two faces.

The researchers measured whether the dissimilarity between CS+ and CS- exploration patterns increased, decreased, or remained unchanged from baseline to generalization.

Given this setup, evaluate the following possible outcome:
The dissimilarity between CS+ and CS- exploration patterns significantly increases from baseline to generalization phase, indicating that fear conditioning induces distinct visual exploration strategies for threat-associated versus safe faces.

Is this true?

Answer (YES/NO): YES